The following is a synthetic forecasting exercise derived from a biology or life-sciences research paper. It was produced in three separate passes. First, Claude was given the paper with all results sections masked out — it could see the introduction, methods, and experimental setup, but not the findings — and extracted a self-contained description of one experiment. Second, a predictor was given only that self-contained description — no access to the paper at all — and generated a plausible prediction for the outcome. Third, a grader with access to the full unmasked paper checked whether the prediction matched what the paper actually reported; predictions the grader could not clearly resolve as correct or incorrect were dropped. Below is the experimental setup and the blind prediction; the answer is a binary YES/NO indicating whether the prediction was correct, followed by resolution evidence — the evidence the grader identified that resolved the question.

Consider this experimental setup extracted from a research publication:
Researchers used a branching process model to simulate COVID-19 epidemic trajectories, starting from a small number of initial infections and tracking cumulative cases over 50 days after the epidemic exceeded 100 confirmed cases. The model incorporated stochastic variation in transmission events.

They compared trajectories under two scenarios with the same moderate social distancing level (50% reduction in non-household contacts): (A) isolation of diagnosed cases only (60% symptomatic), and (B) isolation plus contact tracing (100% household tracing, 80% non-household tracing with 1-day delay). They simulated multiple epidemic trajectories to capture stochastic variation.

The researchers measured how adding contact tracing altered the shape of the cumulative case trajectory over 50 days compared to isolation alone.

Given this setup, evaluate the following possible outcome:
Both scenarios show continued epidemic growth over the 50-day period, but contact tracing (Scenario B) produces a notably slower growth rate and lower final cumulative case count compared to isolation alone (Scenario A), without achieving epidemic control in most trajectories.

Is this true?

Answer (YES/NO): NO